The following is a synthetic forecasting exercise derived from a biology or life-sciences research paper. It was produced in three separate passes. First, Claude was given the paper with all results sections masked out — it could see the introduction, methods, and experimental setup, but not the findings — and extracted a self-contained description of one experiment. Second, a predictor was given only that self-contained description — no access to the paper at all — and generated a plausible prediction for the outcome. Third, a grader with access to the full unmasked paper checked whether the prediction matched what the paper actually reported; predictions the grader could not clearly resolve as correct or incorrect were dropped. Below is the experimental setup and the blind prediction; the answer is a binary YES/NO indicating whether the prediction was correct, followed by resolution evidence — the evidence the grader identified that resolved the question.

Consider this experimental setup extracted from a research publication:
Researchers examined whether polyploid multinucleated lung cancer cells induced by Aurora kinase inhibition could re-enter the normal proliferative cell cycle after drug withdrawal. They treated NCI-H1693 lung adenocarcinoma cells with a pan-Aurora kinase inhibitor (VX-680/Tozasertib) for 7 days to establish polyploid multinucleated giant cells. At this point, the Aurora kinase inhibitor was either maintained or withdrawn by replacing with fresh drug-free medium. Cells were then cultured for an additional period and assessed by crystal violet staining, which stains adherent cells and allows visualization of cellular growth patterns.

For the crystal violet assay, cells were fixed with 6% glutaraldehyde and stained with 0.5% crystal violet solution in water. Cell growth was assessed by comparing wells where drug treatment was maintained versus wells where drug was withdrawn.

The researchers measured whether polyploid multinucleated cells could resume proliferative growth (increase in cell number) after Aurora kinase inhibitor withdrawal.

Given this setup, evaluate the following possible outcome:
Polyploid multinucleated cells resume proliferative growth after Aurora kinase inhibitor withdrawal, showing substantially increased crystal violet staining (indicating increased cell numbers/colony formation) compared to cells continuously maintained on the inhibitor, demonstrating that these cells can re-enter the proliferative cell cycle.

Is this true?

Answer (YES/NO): YES